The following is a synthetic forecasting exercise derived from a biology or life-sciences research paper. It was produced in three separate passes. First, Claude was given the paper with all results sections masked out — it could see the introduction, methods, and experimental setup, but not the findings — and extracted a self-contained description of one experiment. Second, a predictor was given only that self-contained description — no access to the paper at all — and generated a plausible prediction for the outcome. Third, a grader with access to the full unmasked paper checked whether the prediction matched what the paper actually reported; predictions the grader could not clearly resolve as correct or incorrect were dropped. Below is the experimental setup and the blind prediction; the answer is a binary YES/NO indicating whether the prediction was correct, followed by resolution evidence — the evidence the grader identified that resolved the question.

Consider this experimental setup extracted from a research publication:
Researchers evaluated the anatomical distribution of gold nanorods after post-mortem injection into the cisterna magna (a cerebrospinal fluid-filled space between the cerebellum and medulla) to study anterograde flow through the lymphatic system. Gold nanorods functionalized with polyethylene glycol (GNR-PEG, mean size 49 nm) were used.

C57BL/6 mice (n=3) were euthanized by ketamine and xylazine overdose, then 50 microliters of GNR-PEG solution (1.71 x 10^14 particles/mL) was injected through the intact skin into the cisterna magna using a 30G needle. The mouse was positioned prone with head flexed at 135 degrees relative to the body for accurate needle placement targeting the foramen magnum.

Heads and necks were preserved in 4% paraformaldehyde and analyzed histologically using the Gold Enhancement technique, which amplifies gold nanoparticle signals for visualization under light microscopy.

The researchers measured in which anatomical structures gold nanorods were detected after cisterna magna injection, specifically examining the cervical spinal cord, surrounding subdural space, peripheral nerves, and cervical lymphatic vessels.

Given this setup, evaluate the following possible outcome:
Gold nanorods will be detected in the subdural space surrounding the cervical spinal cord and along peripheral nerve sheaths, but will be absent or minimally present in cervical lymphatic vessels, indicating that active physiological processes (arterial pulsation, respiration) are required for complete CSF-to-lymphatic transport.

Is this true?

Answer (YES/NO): NO